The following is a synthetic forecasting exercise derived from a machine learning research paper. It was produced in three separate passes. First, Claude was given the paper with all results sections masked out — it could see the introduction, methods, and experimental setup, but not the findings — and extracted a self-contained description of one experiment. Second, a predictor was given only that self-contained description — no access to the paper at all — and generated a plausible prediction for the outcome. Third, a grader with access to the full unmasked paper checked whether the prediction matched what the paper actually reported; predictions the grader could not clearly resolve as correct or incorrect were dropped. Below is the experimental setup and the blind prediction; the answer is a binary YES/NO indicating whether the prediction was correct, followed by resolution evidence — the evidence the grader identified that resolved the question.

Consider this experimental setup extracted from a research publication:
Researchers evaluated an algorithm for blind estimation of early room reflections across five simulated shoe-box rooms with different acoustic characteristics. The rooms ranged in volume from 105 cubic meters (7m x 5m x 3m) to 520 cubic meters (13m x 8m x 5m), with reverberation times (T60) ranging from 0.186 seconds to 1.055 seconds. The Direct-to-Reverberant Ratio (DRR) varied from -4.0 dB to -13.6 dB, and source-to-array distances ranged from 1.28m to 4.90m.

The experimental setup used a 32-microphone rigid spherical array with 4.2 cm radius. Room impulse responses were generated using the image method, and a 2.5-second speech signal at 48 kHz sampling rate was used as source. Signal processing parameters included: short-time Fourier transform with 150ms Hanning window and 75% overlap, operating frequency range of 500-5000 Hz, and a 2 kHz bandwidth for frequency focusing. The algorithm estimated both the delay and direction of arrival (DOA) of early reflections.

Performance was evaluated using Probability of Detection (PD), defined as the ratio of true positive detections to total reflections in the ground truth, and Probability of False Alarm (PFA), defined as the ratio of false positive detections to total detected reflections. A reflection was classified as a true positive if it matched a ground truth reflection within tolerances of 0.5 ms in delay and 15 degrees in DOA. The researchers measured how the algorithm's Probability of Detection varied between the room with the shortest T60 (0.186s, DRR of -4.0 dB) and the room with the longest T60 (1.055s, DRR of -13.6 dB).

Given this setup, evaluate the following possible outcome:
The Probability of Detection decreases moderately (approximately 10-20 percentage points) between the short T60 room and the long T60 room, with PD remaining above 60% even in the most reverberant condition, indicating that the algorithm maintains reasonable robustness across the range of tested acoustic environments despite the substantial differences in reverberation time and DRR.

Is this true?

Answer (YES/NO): NO